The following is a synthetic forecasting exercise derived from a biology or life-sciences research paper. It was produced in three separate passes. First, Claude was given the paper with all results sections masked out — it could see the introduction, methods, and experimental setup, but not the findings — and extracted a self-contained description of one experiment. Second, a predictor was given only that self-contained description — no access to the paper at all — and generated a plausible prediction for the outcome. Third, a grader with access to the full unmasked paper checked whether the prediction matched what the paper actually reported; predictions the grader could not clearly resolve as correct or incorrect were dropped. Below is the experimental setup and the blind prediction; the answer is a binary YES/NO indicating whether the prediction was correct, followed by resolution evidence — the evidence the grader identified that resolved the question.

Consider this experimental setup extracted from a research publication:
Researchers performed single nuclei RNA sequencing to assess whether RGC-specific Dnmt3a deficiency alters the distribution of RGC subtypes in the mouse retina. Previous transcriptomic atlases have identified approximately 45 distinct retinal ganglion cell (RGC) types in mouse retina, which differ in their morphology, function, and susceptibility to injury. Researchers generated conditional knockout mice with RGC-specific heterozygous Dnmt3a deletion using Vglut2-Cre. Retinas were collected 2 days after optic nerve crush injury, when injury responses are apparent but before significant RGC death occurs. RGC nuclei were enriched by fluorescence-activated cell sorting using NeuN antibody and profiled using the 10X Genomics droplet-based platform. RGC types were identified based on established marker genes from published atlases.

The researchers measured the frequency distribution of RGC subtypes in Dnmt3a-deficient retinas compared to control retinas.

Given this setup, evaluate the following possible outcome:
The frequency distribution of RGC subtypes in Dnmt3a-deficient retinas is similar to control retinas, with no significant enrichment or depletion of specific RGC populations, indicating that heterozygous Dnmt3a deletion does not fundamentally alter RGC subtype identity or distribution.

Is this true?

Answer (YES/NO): NO